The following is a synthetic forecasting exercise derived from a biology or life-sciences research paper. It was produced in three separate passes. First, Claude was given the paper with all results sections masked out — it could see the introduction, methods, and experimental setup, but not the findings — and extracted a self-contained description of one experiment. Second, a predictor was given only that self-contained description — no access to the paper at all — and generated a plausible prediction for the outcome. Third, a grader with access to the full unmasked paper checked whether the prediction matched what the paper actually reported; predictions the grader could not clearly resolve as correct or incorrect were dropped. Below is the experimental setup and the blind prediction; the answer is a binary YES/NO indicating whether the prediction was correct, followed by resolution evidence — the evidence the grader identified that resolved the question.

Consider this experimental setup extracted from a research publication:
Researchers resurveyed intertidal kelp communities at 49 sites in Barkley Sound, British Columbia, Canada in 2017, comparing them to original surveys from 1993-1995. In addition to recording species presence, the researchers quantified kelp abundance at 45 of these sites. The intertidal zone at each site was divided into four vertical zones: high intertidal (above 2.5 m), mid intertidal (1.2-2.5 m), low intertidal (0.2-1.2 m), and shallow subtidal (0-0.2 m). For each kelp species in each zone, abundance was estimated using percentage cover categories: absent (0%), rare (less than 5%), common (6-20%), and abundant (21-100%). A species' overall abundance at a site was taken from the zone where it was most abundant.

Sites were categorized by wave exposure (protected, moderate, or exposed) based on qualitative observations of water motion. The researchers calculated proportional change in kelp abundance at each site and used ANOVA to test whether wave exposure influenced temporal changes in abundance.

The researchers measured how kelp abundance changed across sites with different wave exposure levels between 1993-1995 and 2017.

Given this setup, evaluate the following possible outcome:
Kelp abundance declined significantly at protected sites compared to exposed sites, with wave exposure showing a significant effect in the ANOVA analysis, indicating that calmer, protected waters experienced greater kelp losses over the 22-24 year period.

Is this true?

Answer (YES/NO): YES